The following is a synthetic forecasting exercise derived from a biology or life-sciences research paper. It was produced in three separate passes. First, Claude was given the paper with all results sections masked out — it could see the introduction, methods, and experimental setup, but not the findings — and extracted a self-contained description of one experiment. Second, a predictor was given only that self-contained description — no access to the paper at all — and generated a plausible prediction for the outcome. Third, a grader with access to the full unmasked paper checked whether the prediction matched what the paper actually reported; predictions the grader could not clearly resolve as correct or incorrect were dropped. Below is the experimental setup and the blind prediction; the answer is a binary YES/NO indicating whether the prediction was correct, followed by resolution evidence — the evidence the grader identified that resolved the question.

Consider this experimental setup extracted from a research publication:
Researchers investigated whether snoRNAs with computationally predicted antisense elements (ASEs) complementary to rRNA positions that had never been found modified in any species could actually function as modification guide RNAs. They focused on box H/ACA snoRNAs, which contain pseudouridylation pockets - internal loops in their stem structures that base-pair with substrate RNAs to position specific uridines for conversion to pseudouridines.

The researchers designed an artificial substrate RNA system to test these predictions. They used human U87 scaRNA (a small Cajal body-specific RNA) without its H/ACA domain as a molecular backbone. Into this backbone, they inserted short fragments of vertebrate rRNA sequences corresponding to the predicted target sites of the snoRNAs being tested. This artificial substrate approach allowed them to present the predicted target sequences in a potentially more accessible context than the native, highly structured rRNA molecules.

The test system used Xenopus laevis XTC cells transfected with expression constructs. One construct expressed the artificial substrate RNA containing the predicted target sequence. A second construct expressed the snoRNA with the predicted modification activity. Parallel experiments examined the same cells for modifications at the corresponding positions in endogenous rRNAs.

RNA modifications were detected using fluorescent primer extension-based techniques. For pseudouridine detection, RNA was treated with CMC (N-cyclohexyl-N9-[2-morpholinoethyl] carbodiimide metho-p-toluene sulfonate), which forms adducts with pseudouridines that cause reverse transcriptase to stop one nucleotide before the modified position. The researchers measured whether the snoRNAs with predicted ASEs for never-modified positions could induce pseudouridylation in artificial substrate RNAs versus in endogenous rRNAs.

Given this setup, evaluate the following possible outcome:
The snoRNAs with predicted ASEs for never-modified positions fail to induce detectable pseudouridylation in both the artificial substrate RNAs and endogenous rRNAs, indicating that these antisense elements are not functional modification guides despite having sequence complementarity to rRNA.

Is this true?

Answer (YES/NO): NO